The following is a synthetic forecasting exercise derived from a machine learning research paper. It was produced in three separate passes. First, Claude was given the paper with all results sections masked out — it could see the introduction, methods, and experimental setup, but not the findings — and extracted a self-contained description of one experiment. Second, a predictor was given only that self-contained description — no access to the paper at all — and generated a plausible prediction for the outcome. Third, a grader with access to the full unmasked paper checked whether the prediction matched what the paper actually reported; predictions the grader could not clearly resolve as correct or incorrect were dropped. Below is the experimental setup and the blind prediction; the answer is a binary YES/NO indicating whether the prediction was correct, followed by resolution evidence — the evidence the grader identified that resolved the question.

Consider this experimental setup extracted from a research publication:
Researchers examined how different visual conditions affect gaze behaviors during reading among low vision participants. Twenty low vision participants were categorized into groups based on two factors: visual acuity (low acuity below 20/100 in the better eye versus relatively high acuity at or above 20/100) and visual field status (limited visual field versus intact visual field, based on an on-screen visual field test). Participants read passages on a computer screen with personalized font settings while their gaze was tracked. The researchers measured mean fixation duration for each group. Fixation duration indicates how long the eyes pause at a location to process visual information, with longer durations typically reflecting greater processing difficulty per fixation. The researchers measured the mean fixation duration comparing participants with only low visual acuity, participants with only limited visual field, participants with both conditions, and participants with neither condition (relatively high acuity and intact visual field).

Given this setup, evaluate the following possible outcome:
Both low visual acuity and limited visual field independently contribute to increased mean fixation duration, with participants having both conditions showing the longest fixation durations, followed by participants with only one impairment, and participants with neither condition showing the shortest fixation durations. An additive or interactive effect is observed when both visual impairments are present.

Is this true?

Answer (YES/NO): NO